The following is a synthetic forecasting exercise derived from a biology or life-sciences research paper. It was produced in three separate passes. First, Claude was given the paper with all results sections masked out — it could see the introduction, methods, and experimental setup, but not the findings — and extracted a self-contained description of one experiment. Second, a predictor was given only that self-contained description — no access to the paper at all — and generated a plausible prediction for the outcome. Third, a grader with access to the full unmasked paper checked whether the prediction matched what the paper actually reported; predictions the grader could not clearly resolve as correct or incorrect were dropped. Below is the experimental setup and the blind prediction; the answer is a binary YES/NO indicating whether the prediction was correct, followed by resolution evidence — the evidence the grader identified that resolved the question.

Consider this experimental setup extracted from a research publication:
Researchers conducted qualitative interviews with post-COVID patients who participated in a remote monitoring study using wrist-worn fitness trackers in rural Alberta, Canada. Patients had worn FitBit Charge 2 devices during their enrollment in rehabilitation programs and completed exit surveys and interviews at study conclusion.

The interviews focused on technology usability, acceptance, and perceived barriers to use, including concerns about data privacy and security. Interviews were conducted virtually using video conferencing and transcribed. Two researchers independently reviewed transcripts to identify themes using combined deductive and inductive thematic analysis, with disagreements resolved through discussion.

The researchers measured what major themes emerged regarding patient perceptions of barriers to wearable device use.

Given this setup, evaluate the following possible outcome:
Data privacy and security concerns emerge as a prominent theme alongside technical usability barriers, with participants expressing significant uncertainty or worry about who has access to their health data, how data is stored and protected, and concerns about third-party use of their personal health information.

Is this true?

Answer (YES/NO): NO